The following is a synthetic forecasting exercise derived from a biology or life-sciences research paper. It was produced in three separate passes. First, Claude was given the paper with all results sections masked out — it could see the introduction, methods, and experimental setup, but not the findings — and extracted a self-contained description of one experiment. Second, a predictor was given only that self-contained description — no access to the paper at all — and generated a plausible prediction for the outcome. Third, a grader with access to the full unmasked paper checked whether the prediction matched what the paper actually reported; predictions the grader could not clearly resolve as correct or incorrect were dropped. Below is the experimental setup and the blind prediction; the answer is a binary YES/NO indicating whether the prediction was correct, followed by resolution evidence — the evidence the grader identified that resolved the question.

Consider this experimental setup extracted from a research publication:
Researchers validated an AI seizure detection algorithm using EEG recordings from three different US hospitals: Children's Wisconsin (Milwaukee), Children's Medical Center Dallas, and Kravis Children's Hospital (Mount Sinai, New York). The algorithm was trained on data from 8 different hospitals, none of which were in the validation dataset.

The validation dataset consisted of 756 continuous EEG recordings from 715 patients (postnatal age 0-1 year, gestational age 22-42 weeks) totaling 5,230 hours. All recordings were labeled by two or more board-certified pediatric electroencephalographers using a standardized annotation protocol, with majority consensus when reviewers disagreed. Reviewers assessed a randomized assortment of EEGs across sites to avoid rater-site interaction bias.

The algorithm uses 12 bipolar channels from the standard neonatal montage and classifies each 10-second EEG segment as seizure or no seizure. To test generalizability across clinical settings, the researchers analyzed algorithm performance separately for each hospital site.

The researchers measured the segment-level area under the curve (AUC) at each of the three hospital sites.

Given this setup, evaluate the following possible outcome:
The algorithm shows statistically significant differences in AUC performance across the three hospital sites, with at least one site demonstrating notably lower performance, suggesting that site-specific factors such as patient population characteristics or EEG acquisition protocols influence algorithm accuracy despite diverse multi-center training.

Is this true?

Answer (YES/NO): NO